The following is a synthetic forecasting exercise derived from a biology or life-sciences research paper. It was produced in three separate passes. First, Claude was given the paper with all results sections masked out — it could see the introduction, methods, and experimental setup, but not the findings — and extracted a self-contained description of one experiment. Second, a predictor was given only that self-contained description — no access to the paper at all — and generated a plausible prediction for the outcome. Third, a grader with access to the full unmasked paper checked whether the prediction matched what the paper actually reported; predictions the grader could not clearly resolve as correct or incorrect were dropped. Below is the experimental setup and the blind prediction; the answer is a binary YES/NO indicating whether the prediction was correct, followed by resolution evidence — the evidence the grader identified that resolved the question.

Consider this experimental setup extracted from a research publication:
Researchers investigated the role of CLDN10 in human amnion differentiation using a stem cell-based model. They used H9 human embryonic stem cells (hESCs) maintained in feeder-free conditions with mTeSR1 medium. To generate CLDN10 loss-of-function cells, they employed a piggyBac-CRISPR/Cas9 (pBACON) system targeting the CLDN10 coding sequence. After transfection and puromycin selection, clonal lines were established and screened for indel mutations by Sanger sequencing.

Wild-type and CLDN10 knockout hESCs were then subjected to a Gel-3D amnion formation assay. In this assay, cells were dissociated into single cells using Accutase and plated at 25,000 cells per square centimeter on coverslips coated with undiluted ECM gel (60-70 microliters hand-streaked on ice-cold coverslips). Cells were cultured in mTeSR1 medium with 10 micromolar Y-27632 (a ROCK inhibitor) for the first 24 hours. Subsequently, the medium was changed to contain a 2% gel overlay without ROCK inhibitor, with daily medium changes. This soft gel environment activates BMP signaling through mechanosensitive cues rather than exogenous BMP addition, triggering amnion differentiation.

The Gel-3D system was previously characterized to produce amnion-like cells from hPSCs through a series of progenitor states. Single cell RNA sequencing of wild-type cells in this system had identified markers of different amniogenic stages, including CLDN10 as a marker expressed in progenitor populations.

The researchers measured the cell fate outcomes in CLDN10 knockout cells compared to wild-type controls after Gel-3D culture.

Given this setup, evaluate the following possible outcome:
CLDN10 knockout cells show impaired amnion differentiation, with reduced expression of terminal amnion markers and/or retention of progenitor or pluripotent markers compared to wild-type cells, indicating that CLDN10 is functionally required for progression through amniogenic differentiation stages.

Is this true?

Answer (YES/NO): YES